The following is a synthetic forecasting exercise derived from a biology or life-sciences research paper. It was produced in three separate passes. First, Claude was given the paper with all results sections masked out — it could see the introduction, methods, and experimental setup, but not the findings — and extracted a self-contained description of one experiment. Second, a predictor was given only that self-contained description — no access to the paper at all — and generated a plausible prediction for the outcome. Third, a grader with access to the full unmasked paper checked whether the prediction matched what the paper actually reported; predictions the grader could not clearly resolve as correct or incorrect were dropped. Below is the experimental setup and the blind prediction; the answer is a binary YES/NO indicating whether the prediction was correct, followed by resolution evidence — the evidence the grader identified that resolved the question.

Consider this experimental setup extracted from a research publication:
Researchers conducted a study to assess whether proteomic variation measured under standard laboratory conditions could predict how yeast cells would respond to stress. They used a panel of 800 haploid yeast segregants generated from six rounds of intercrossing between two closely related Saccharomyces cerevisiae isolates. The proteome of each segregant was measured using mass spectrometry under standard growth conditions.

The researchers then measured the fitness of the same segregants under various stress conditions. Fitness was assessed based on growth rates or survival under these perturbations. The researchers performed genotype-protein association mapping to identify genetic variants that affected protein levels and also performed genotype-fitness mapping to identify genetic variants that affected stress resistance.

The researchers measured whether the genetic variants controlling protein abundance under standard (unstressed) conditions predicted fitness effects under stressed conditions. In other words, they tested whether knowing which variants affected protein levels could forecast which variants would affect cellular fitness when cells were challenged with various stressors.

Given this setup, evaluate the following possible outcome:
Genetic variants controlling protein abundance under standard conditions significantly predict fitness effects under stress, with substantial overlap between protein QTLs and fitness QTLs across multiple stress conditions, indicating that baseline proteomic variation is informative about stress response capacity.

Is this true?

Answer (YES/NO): YES